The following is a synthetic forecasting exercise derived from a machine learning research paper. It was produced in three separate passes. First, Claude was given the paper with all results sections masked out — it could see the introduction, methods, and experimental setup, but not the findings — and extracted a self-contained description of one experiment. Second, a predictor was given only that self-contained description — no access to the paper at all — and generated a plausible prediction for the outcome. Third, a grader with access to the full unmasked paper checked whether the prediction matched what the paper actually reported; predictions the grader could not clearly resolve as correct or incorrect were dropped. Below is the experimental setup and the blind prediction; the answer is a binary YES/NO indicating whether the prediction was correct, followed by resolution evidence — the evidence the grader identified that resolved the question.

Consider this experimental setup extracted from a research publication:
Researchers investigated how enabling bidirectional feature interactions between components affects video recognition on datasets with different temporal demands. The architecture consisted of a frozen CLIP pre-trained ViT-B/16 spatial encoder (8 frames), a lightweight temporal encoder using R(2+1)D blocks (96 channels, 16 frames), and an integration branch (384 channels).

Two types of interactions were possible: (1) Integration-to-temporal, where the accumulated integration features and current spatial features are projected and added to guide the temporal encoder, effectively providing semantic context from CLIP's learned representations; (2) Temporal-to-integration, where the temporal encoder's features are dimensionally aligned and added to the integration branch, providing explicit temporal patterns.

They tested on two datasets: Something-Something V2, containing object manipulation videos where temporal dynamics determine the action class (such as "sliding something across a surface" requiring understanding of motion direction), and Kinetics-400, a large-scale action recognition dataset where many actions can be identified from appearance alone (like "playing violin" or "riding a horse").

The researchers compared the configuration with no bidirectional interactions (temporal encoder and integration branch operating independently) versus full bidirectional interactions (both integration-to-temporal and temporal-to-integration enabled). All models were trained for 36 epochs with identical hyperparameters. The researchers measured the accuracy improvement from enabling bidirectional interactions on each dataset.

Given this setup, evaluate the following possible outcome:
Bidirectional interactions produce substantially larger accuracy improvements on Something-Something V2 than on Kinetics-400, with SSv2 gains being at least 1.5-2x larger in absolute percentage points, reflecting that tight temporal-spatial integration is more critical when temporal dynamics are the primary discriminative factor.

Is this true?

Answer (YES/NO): YES